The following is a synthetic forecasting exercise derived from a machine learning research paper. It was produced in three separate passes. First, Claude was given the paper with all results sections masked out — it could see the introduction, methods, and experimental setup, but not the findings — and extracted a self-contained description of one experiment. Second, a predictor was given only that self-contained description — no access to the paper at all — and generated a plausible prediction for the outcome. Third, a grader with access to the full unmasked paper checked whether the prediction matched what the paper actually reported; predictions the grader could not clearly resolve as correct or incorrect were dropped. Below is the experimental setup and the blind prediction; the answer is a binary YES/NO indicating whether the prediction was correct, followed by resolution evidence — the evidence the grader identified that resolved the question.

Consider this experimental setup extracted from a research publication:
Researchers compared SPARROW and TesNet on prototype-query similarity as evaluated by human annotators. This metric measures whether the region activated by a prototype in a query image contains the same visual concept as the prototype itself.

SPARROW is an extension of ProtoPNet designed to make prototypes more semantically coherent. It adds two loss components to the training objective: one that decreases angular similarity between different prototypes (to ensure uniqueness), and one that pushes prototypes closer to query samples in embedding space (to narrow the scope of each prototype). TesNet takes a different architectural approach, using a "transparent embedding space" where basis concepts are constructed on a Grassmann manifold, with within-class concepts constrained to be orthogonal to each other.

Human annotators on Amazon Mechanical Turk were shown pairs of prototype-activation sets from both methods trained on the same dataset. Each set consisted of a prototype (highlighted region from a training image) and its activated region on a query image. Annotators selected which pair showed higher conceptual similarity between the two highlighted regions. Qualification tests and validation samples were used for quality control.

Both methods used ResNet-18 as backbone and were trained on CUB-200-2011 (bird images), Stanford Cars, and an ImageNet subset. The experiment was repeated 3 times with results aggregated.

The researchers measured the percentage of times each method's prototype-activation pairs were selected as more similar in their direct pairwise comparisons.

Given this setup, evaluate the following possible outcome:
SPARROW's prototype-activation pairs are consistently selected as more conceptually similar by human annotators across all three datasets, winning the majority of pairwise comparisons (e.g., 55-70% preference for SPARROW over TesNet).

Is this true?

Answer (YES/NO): NO